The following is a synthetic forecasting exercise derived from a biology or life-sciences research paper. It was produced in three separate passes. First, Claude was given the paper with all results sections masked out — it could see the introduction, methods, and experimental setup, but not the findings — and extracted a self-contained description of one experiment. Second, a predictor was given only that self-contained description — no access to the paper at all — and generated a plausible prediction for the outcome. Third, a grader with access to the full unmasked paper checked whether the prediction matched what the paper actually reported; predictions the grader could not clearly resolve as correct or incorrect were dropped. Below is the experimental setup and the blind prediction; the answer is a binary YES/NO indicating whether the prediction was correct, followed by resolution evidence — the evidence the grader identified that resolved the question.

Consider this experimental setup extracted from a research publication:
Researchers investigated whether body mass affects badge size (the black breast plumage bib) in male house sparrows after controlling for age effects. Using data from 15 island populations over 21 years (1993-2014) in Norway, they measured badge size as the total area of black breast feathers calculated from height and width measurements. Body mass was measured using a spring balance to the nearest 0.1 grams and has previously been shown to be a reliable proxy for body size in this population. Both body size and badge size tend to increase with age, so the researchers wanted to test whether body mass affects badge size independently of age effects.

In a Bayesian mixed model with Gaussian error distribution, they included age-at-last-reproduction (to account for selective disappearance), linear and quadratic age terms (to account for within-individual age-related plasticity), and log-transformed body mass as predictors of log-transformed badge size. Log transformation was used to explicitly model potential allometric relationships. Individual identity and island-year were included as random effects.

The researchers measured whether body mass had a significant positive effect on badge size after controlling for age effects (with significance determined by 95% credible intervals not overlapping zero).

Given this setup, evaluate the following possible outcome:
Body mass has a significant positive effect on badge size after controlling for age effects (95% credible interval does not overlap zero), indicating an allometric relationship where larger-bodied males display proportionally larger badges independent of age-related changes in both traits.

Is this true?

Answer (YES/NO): NO